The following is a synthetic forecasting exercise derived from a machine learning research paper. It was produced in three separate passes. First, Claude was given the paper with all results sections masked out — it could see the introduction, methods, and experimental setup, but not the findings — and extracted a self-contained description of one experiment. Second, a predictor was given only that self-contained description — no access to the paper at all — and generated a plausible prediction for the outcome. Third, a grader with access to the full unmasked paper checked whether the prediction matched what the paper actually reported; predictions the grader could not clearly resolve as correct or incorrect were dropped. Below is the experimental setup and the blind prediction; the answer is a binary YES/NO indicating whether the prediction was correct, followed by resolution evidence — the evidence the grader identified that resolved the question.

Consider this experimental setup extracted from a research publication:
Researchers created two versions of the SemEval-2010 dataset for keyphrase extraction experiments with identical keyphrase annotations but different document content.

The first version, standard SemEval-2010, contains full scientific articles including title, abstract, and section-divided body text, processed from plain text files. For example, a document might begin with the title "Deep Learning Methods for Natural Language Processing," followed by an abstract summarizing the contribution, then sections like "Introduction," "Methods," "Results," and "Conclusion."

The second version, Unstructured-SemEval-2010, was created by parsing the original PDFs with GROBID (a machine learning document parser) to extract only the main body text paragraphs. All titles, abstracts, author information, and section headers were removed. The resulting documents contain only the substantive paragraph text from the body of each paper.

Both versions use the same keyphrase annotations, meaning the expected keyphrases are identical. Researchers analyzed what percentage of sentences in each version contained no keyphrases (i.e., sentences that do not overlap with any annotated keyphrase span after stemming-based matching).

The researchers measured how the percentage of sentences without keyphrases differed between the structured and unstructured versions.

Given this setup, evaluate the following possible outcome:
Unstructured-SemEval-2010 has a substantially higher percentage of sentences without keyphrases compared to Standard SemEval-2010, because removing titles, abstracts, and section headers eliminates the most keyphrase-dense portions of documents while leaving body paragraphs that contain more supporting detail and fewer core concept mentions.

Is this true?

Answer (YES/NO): NO